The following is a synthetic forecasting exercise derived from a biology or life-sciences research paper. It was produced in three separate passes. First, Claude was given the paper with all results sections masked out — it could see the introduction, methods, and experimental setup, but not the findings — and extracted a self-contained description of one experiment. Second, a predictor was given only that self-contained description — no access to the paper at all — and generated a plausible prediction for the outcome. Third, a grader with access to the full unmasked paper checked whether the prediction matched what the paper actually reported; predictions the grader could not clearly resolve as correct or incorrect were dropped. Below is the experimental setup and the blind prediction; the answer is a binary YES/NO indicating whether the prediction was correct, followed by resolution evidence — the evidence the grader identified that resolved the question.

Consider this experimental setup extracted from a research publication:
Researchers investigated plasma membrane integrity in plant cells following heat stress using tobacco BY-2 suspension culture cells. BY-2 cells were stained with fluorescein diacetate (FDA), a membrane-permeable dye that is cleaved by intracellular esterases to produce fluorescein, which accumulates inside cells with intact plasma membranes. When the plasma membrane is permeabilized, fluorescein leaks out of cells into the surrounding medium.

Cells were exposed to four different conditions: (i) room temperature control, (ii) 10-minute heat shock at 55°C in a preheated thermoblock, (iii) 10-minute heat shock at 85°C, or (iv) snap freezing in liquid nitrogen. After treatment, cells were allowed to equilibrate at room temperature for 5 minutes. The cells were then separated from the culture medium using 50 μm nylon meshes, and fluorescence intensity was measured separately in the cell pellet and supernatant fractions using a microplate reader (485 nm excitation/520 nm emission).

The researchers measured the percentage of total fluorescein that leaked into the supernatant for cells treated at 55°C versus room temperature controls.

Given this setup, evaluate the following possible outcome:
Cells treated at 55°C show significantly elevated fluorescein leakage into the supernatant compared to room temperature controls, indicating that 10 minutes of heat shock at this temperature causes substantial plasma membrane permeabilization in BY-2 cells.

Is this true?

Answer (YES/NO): YES